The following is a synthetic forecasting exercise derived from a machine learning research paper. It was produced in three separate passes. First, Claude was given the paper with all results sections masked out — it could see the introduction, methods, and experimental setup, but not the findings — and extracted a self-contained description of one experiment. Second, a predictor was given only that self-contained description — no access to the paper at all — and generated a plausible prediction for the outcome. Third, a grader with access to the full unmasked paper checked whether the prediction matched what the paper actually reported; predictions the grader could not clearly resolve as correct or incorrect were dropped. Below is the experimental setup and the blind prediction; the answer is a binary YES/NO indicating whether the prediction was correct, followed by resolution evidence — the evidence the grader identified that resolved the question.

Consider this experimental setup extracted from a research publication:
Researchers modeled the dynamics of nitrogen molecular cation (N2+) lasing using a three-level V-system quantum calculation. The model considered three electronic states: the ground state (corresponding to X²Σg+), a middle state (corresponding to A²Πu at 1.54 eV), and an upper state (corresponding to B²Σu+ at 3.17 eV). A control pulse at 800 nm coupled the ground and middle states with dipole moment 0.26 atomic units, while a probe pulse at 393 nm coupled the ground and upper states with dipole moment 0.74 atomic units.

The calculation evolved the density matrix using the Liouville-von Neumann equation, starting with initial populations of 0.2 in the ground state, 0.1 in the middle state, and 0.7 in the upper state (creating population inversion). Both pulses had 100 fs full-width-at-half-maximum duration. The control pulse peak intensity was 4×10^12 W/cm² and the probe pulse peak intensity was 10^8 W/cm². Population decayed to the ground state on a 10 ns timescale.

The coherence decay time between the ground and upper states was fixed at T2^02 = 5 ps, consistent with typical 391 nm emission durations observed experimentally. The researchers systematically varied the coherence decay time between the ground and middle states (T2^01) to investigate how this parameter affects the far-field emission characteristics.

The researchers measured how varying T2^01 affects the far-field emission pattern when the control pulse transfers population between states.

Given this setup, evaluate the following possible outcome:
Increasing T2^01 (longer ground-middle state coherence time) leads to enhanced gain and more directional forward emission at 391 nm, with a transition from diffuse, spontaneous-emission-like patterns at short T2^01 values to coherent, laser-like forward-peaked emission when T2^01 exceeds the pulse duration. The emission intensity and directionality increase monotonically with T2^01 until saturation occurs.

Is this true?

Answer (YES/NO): NO